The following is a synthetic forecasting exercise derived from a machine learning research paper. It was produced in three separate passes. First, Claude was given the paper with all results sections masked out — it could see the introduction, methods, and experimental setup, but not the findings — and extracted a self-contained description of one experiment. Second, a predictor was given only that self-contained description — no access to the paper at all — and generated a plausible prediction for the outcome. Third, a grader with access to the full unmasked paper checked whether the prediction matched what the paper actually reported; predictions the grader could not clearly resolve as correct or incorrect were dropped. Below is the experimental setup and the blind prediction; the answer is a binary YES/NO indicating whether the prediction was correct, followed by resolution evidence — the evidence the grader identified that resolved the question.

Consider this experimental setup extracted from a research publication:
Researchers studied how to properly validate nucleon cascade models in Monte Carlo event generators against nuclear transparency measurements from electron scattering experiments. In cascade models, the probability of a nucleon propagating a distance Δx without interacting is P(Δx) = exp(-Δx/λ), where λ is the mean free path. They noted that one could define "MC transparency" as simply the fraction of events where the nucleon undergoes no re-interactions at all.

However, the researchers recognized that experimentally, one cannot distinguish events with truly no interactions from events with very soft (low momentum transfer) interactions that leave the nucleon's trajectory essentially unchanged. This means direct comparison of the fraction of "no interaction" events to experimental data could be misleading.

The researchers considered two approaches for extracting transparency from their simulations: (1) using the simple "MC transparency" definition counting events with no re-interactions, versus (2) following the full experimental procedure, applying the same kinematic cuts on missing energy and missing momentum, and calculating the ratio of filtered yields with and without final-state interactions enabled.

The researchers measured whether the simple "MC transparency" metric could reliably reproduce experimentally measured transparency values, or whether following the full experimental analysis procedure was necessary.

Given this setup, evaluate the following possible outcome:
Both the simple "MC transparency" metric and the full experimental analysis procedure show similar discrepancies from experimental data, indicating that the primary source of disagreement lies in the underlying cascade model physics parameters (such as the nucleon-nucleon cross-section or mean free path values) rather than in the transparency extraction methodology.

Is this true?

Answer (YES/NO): NO